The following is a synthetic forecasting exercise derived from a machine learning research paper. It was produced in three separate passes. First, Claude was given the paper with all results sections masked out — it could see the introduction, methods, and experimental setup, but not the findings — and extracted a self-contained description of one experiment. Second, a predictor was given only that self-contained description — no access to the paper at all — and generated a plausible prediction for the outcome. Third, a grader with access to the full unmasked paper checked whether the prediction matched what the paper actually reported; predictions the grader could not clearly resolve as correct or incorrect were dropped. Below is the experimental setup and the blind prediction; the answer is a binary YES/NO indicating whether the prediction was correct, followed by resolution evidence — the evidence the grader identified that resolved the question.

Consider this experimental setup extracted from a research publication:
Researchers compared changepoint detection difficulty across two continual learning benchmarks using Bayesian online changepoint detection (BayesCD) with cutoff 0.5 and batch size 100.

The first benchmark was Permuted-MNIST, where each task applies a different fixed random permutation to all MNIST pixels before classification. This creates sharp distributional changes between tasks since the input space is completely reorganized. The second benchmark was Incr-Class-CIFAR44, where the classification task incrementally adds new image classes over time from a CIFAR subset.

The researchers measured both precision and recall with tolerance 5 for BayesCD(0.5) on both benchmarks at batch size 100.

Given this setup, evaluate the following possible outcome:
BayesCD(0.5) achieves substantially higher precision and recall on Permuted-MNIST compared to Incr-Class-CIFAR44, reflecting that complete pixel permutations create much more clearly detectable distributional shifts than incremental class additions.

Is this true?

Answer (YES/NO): NO